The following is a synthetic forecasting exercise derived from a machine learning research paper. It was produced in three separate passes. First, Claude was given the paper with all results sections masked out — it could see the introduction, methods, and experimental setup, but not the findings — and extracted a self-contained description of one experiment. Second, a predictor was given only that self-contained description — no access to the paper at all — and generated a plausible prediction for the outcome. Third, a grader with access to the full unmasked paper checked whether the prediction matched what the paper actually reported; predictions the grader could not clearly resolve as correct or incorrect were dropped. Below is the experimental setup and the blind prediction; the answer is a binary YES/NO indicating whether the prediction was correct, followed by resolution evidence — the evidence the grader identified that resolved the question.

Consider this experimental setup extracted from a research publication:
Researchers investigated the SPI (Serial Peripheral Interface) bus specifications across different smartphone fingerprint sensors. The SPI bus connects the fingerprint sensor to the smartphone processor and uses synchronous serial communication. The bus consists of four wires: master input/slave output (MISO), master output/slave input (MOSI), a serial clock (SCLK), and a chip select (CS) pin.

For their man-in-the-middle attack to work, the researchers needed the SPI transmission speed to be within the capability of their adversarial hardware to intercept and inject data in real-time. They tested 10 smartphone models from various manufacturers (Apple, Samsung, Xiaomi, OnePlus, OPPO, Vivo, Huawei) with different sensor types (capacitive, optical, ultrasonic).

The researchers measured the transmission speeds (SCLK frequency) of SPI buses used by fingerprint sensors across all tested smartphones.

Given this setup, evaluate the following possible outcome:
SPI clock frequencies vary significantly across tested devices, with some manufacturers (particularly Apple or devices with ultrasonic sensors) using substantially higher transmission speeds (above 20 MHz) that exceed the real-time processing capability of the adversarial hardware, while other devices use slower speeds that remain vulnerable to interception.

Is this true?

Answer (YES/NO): NO